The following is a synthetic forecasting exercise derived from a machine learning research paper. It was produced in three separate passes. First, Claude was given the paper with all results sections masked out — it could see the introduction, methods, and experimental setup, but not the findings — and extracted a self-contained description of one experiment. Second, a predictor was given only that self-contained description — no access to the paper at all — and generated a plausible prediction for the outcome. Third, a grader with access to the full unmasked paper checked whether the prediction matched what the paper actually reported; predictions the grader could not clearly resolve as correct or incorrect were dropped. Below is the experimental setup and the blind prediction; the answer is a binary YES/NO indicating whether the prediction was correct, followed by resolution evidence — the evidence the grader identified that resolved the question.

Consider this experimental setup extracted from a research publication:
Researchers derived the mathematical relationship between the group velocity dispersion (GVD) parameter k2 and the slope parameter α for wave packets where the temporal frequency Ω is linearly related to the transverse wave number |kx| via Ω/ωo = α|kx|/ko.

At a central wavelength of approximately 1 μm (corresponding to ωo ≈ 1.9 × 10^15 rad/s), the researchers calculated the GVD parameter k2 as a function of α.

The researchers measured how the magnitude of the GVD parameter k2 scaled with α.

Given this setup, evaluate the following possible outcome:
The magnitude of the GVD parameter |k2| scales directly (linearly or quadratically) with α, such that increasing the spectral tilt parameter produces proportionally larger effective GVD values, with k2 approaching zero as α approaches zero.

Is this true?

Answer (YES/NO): NO